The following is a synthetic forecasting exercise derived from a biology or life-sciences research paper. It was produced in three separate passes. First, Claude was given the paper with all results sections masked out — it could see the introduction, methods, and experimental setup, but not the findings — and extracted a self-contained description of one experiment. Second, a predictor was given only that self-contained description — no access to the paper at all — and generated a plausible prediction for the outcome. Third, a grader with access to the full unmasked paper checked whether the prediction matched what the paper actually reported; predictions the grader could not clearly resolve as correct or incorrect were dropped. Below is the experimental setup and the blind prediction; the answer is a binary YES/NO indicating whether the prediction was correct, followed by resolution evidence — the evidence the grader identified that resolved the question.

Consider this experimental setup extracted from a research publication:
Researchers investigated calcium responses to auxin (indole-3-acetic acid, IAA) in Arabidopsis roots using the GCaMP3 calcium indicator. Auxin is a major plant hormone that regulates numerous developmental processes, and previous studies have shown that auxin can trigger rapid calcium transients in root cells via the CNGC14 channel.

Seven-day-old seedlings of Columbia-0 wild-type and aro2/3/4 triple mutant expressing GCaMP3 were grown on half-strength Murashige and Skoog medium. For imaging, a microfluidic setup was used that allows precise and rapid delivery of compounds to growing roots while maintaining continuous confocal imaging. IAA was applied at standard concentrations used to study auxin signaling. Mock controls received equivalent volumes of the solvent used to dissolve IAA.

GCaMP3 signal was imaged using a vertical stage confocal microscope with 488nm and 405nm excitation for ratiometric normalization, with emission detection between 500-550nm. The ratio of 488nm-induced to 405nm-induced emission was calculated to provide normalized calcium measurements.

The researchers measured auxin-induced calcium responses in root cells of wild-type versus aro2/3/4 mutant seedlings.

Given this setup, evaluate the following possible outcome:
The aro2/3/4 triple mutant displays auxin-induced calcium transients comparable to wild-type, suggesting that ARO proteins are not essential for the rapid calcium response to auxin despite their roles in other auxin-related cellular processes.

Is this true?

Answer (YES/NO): NO